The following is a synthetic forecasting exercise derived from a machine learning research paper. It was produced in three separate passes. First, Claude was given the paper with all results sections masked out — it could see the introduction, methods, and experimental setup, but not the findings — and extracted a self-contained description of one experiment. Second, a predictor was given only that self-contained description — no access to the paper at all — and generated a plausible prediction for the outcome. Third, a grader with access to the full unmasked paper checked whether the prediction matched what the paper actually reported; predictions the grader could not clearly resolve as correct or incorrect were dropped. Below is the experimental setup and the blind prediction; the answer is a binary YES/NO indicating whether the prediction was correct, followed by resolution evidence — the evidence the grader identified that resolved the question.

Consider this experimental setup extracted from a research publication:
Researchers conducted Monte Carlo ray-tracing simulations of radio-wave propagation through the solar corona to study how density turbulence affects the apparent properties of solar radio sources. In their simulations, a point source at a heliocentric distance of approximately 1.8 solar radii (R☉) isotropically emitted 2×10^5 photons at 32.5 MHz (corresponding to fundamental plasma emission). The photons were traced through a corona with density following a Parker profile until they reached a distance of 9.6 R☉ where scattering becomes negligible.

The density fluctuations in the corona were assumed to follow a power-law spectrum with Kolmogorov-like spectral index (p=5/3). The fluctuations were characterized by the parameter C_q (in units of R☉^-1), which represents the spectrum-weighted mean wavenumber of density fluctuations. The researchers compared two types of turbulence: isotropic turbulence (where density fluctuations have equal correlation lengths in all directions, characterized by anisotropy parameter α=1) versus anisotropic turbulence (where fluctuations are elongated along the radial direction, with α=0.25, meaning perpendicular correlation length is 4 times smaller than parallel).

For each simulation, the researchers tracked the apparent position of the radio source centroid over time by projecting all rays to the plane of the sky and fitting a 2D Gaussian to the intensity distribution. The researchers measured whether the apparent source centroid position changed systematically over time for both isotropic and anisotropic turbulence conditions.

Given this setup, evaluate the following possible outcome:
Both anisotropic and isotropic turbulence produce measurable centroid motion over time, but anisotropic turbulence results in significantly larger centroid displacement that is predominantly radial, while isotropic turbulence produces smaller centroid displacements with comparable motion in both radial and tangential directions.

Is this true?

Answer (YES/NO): NO